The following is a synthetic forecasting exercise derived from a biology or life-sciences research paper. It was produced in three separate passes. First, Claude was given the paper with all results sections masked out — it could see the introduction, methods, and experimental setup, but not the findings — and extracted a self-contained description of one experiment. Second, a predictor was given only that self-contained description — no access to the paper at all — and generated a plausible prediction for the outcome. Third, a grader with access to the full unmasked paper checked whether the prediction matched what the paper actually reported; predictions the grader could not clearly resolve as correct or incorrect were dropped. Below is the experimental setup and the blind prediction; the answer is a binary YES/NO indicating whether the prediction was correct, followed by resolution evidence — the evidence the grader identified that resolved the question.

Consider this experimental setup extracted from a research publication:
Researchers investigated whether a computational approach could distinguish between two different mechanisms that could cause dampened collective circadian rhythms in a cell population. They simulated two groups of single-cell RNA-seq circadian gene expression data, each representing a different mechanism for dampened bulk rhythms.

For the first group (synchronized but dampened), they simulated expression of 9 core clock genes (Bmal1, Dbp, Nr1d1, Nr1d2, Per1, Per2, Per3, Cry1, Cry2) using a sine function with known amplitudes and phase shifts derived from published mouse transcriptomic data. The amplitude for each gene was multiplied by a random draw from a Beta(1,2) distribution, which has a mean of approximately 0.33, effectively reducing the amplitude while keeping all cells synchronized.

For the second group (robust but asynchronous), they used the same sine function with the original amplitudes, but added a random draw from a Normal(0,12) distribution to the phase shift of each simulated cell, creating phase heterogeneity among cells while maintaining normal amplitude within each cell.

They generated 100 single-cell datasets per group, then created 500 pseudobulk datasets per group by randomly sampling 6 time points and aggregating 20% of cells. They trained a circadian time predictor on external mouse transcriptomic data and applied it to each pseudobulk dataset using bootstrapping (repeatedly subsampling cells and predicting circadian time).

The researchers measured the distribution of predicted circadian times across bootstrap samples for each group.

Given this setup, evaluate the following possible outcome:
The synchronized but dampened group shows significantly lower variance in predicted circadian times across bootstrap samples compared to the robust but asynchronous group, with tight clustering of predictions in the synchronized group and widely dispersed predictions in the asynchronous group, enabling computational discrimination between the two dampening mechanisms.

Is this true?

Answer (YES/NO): YES